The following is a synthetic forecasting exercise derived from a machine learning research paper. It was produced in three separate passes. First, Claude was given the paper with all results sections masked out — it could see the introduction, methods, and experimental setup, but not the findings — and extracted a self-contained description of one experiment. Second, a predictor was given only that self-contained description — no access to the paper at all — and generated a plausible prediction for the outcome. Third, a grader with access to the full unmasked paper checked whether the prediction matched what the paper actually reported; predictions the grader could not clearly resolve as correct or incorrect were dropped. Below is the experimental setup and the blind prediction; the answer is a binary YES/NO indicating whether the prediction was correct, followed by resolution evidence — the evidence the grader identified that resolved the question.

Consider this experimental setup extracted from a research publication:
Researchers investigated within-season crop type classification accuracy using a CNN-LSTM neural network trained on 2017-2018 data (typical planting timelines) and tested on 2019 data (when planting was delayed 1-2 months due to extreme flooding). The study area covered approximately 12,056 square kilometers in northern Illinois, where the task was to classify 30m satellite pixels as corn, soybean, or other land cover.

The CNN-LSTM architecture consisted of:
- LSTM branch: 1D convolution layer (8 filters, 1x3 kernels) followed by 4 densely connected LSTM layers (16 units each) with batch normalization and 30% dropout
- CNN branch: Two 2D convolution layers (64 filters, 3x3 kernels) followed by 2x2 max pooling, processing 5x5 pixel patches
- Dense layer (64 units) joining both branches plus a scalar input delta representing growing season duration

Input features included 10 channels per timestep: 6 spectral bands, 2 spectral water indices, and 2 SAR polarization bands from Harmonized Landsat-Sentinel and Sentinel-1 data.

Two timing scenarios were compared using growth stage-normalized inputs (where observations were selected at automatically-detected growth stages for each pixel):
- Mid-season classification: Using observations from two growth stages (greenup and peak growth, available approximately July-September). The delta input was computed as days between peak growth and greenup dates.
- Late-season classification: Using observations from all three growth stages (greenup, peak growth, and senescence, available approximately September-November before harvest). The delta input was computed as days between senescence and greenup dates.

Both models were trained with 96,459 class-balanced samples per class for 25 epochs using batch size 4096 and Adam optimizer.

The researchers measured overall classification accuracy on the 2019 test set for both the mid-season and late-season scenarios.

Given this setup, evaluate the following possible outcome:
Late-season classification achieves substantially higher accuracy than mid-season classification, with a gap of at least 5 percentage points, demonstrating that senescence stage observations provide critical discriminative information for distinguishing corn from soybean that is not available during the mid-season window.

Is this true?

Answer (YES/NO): YES